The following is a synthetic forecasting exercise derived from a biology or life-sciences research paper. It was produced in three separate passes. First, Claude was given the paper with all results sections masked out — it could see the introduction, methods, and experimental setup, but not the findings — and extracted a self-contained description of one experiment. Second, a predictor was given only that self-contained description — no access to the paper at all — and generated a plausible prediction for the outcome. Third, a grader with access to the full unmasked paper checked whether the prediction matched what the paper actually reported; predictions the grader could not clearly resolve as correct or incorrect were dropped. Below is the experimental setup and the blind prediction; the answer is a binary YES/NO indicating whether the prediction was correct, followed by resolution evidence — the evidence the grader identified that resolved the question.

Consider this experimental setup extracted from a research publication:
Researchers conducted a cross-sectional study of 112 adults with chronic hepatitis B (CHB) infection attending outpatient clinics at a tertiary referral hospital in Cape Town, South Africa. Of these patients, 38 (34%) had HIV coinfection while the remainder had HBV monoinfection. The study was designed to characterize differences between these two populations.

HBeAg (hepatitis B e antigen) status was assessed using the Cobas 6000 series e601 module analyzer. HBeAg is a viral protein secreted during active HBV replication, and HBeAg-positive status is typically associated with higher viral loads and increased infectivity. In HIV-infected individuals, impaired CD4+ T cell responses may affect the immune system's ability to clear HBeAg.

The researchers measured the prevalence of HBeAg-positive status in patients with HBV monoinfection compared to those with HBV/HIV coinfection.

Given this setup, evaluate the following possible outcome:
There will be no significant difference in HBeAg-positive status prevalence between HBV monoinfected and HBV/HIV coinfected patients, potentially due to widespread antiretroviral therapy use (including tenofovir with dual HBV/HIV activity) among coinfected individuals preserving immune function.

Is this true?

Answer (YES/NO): NO